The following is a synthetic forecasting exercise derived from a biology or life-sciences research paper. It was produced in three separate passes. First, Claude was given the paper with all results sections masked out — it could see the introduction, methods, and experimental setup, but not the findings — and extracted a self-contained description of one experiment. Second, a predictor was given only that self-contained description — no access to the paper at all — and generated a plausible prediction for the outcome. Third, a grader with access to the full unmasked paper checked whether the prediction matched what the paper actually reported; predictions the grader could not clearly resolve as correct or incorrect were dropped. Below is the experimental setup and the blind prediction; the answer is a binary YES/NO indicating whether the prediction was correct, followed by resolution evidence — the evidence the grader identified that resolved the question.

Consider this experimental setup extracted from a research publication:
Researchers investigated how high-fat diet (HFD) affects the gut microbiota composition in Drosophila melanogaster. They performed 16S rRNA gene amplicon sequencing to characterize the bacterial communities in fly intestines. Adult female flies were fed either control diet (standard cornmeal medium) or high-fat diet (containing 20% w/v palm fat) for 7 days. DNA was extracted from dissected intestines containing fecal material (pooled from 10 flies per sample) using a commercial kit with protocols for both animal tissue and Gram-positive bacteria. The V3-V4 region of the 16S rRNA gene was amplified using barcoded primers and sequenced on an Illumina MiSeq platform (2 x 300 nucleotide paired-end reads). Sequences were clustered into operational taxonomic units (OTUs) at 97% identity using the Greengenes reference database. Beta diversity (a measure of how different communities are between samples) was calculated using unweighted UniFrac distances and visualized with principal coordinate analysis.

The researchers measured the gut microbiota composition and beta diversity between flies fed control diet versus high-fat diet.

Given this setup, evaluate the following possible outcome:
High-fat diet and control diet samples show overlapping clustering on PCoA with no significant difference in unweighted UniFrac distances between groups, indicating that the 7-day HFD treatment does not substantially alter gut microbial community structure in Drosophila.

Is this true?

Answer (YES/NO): NO